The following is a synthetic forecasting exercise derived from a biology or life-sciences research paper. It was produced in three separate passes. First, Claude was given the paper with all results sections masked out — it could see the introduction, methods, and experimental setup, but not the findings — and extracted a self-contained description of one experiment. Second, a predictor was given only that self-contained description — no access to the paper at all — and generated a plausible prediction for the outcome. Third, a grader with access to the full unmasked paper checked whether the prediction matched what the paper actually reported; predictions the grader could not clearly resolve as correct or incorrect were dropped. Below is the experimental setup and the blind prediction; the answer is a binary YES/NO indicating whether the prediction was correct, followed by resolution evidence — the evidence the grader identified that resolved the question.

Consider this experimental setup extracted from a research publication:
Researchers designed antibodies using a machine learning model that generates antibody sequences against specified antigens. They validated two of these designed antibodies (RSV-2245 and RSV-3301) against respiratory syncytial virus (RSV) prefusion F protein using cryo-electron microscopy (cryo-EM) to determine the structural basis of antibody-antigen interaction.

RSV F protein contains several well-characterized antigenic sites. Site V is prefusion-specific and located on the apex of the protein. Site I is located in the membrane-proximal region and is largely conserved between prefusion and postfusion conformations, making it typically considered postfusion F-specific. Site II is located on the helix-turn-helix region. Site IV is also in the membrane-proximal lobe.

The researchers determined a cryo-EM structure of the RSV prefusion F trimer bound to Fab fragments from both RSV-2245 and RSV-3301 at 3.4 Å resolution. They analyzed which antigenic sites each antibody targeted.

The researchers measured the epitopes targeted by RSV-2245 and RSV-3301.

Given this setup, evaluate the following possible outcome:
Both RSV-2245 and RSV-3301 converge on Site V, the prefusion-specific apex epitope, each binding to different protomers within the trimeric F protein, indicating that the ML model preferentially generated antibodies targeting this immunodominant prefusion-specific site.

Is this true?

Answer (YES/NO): NO